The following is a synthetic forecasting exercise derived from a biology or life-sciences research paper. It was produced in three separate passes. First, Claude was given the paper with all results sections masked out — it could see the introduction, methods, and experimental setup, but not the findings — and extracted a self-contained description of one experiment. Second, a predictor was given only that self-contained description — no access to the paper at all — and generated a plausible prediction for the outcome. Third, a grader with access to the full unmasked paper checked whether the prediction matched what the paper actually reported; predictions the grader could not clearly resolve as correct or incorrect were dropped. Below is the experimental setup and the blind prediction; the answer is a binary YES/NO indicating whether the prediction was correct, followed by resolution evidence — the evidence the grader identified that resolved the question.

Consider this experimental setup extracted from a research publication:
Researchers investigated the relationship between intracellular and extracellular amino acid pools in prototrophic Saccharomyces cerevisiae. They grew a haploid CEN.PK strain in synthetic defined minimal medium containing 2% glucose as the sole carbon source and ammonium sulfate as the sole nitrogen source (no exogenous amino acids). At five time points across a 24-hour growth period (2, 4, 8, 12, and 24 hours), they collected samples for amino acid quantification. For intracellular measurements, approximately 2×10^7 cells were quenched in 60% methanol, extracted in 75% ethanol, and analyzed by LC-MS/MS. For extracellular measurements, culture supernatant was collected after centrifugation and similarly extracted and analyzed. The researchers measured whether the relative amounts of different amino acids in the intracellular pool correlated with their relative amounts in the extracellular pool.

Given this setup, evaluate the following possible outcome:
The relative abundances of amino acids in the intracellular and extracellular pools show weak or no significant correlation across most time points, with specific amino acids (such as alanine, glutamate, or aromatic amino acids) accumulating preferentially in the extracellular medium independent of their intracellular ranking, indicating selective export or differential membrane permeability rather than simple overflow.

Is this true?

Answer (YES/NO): NO